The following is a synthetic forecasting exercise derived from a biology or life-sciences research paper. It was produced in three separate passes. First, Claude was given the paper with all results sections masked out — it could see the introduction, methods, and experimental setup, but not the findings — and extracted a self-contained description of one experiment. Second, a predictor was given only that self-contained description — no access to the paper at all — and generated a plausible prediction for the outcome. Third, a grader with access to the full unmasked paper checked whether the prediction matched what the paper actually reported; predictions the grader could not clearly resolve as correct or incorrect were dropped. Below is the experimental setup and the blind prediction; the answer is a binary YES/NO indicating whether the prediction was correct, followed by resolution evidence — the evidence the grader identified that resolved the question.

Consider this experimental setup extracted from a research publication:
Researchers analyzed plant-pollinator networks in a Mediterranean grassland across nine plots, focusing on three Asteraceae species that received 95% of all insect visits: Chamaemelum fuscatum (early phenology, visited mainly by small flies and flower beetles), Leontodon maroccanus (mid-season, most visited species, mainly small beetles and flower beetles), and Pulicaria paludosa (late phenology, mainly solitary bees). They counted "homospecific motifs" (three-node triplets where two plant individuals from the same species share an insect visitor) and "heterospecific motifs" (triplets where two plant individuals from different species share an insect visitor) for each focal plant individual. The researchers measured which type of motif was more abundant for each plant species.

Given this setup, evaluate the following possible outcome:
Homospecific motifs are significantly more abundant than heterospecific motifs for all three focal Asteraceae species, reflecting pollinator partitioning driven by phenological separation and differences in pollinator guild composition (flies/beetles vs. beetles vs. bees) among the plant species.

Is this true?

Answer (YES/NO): NO